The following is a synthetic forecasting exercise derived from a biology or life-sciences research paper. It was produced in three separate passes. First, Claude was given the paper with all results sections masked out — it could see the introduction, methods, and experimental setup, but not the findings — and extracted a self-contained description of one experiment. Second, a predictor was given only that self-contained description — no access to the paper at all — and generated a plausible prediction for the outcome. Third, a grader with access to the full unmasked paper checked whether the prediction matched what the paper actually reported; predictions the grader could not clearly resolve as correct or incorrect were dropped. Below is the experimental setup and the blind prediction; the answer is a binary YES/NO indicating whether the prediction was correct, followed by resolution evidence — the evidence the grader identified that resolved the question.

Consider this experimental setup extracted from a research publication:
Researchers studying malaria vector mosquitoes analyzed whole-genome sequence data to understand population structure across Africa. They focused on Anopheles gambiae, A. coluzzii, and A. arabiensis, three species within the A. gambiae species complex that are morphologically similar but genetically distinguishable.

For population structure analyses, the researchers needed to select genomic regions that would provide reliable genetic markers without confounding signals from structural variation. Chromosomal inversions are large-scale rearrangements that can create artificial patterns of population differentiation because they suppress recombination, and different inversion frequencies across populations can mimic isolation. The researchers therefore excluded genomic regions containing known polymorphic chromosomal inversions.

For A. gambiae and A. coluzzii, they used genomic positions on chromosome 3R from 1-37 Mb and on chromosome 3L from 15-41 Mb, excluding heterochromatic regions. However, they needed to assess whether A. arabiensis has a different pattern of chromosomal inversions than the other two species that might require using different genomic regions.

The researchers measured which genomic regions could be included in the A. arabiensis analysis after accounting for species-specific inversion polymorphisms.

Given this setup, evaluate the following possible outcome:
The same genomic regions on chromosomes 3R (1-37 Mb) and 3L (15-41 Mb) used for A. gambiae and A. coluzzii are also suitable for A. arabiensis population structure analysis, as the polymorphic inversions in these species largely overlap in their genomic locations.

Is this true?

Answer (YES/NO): NO